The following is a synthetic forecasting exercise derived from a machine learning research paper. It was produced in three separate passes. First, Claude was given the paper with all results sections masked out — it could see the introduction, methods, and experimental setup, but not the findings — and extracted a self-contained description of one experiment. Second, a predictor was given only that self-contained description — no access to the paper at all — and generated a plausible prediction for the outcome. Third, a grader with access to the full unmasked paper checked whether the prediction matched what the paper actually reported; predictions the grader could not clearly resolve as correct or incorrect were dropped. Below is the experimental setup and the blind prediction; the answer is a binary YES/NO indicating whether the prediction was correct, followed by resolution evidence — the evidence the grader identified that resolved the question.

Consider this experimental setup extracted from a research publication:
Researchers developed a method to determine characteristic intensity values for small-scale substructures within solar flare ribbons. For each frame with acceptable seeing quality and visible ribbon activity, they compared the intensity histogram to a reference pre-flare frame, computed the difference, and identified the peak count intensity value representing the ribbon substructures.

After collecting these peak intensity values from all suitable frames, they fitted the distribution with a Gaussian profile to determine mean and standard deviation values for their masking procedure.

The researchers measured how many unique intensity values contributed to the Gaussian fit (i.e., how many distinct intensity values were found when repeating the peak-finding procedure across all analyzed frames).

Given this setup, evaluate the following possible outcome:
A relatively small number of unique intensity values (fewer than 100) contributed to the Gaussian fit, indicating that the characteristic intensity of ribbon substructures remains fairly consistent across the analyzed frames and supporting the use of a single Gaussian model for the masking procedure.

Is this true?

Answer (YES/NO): YES